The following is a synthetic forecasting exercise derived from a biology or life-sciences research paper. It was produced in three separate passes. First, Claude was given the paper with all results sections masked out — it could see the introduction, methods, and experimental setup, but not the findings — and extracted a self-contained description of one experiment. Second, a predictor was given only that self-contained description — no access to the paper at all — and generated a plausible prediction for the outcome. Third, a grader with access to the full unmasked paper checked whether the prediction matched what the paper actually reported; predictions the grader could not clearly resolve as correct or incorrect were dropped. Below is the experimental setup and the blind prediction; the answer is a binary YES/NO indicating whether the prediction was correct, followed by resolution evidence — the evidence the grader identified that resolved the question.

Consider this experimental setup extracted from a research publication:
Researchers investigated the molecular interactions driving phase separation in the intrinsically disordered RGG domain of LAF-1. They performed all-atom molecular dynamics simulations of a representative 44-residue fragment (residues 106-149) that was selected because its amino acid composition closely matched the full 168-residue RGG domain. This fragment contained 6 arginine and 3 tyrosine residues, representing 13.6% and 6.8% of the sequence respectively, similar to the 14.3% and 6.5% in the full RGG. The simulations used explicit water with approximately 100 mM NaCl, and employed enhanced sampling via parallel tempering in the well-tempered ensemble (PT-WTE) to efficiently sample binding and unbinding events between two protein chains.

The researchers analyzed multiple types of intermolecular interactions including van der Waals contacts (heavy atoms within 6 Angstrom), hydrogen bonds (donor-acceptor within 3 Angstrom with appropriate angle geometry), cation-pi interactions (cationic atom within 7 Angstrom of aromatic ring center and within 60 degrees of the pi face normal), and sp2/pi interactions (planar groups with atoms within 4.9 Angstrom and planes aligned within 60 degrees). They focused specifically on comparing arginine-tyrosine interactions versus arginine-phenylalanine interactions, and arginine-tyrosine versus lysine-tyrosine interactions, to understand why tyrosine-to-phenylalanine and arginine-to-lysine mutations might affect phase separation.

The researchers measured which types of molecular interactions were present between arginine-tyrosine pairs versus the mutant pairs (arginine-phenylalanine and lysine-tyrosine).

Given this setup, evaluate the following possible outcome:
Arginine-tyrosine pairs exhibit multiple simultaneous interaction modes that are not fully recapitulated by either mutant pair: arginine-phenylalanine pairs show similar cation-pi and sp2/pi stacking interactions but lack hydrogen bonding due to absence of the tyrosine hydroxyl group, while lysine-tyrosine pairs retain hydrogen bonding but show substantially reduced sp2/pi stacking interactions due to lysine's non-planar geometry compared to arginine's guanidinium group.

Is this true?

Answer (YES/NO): YES